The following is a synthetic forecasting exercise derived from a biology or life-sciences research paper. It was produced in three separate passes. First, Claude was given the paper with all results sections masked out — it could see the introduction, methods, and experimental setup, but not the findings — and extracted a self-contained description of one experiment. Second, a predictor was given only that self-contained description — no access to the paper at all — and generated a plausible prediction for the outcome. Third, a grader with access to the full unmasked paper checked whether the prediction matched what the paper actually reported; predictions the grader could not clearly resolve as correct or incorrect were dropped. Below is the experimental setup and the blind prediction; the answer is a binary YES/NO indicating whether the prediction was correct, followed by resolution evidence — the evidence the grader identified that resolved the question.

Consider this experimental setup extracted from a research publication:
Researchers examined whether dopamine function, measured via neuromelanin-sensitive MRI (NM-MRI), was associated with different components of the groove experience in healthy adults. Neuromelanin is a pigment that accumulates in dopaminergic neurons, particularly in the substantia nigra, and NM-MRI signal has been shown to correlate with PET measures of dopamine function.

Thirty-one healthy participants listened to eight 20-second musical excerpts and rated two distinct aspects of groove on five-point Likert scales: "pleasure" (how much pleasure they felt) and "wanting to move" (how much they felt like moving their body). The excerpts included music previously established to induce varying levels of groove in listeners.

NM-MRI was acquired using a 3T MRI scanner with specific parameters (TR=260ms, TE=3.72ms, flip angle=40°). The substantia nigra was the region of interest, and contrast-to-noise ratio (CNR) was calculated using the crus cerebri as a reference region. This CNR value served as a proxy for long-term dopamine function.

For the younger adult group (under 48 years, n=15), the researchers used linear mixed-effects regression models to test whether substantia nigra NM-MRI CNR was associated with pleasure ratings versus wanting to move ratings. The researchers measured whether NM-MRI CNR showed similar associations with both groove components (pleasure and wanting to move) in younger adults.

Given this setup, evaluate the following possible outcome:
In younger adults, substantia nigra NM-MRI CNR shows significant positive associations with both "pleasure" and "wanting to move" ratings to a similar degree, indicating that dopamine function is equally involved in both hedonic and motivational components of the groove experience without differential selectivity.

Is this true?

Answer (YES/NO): NO